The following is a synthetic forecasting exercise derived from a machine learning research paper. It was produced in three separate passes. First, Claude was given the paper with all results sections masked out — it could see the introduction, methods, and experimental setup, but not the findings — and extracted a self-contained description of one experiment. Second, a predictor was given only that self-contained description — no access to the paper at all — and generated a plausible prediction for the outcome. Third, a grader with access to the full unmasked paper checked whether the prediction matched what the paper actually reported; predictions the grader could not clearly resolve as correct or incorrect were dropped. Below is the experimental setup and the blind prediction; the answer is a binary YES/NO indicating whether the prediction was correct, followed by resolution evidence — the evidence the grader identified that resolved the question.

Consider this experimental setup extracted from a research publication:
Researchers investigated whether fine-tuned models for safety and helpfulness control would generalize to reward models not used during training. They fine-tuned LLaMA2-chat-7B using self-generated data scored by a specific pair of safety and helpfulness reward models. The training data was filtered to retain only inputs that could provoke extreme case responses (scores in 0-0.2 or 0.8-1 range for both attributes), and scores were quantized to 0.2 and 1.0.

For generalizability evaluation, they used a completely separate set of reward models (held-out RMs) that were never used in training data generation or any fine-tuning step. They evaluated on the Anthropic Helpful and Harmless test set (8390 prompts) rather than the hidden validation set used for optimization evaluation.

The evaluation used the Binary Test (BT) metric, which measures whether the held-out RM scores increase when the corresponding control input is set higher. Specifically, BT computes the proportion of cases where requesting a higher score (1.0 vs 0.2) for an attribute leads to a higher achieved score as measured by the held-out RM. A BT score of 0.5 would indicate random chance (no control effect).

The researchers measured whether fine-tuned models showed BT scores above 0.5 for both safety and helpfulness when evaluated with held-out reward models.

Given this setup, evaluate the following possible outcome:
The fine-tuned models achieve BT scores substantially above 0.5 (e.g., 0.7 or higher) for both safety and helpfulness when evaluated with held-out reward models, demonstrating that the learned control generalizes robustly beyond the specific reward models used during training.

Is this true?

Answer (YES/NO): NO